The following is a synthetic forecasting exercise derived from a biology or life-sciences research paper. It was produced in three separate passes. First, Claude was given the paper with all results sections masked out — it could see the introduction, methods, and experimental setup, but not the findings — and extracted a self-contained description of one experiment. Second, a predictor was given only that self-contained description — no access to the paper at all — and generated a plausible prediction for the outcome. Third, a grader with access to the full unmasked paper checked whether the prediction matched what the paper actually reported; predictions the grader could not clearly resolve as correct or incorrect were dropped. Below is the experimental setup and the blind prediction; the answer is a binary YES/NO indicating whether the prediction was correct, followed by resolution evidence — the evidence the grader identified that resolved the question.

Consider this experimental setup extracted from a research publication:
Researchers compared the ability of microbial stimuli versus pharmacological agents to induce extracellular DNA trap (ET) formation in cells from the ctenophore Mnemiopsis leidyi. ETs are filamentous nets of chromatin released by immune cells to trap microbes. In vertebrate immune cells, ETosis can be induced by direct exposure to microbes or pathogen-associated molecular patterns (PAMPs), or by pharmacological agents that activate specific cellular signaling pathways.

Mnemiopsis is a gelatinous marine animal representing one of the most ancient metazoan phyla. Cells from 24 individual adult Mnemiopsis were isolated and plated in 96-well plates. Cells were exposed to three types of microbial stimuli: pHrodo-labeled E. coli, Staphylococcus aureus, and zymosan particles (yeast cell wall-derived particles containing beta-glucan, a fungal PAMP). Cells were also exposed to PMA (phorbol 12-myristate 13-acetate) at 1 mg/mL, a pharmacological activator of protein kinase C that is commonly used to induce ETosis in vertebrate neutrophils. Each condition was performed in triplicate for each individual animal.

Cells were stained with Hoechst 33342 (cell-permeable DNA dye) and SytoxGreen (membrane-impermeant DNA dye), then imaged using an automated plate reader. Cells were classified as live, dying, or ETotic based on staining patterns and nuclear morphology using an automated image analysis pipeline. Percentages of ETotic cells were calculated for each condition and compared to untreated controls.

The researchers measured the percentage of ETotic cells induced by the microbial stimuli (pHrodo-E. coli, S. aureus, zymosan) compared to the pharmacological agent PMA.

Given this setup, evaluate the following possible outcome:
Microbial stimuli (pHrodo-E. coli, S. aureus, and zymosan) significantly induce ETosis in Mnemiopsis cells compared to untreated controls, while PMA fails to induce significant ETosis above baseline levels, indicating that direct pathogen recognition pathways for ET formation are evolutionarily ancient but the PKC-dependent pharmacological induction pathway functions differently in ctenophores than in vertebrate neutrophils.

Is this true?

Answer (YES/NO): NO